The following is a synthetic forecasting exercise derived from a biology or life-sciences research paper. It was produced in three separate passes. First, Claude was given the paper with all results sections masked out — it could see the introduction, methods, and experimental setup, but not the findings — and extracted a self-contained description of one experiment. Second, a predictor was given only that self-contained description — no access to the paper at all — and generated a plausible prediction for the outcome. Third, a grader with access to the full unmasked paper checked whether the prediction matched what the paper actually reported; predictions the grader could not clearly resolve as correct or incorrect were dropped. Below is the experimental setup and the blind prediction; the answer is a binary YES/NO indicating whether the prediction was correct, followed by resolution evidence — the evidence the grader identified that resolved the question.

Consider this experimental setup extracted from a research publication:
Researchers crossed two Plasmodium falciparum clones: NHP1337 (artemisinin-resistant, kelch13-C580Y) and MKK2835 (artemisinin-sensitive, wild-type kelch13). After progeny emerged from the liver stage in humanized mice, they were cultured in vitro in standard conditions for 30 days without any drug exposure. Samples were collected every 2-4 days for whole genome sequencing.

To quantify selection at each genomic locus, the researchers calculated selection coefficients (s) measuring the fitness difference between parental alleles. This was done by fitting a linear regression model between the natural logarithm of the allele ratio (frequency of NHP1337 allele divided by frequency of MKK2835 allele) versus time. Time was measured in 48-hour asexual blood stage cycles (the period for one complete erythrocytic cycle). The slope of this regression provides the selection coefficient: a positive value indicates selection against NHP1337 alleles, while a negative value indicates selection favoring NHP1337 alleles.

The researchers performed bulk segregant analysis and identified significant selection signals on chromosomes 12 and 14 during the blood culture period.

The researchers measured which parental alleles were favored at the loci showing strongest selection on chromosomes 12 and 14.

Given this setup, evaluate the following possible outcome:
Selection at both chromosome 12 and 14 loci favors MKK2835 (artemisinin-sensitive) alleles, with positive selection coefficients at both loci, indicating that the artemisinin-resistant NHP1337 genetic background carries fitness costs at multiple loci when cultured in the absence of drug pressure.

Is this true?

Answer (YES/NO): YES